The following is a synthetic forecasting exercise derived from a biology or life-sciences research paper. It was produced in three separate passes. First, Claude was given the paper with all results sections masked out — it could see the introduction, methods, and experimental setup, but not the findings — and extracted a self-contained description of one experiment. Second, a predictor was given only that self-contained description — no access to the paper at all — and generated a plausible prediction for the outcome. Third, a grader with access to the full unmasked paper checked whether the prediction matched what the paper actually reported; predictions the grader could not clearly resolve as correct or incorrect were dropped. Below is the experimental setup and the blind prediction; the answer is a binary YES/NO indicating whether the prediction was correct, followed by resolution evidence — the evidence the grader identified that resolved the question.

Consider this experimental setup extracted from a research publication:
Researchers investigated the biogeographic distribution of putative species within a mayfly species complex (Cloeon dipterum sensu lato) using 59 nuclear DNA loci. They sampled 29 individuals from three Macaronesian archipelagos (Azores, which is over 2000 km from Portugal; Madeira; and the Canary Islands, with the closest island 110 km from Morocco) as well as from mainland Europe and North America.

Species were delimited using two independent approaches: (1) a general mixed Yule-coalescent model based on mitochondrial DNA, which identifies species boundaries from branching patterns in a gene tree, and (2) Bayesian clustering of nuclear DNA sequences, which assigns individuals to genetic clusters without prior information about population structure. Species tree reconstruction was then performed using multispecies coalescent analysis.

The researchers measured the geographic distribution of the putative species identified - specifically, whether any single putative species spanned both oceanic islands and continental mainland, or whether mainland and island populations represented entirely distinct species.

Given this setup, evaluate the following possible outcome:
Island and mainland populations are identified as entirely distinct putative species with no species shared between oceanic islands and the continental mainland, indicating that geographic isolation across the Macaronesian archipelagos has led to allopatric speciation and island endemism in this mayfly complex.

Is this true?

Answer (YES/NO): NO